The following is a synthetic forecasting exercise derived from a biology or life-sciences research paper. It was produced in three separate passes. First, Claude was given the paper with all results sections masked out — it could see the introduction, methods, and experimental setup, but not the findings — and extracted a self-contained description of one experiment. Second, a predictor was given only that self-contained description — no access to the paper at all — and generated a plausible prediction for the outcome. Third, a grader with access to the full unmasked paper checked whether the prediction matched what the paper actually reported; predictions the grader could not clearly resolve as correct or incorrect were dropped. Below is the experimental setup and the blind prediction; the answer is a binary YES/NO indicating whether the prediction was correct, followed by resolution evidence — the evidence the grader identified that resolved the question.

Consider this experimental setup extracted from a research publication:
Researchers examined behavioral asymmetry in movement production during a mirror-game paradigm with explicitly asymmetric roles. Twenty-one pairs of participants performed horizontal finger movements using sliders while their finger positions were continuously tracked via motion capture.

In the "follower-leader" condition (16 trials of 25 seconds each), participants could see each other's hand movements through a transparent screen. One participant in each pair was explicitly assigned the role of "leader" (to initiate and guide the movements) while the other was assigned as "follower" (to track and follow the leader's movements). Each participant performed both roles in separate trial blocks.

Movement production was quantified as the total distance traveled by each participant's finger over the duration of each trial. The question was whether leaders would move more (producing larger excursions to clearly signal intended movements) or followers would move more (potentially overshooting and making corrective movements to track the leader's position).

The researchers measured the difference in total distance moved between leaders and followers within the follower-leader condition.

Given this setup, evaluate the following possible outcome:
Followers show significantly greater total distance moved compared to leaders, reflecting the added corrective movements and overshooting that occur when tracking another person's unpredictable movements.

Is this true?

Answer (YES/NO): NO